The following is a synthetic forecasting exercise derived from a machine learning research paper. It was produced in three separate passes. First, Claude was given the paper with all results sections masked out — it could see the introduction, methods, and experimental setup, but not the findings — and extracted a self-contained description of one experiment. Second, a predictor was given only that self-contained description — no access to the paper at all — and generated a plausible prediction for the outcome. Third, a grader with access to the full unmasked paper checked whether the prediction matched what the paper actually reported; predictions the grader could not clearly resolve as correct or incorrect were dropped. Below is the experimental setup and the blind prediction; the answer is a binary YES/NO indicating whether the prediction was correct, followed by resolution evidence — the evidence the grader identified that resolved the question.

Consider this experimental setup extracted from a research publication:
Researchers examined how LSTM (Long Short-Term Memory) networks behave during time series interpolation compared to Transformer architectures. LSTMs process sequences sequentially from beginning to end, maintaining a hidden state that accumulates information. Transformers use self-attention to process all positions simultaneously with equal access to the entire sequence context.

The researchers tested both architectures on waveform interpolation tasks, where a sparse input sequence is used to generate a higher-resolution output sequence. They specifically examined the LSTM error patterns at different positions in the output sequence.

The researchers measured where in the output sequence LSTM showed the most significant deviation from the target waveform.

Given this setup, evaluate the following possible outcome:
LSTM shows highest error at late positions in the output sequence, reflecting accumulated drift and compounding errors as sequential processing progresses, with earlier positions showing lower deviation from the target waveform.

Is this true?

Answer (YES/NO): NO